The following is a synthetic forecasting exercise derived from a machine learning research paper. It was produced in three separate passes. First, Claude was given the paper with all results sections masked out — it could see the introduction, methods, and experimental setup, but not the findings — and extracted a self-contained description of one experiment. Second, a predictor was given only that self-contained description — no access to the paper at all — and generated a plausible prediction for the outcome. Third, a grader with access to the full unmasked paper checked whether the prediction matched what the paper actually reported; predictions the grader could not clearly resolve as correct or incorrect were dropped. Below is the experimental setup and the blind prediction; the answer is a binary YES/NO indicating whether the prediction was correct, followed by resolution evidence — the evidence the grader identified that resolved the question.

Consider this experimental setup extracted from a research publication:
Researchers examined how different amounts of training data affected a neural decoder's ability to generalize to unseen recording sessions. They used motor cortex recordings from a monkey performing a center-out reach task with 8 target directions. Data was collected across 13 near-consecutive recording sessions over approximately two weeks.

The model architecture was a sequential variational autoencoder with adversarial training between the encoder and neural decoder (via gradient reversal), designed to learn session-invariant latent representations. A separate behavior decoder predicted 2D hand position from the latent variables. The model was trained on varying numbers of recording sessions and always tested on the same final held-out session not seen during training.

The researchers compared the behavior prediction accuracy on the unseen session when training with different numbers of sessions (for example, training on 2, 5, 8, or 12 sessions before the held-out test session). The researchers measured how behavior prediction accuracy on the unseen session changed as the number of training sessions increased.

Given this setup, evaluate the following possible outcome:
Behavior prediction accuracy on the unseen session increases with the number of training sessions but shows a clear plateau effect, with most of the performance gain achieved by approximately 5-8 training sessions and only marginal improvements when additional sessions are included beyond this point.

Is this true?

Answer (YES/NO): NO